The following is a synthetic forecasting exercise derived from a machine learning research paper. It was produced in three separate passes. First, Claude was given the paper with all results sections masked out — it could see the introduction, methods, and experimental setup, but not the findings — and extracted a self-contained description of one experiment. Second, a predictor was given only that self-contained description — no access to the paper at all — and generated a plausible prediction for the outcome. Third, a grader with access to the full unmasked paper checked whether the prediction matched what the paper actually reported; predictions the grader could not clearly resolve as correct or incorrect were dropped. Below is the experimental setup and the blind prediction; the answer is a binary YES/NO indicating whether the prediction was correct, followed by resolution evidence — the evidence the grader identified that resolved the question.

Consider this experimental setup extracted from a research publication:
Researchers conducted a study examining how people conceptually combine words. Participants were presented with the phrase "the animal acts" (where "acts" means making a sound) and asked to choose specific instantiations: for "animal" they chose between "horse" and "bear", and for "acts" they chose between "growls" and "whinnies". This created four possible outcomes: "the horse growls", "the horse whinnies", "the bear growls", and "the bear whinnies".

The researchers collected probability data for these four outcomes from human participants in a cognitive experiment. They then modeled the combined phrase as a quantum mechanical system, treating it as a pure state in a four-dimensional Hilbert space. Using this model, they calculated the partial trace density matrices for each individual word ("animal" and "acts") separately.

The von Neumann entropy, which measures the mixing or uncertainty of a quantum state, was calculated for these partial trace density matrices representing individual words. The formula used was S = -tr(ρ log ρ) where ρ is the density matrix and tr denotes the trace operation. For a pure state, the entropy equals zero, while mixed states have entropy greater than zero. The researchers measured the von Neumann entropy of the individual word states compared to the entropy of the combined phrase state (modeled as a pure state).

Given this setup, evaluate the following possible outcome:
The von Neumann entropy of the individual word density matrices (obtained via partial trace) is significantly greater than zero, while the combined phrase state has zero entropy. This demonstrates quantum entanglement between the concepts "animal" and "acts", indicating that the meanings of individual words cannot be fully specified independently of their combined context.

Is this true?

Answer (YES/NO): YES